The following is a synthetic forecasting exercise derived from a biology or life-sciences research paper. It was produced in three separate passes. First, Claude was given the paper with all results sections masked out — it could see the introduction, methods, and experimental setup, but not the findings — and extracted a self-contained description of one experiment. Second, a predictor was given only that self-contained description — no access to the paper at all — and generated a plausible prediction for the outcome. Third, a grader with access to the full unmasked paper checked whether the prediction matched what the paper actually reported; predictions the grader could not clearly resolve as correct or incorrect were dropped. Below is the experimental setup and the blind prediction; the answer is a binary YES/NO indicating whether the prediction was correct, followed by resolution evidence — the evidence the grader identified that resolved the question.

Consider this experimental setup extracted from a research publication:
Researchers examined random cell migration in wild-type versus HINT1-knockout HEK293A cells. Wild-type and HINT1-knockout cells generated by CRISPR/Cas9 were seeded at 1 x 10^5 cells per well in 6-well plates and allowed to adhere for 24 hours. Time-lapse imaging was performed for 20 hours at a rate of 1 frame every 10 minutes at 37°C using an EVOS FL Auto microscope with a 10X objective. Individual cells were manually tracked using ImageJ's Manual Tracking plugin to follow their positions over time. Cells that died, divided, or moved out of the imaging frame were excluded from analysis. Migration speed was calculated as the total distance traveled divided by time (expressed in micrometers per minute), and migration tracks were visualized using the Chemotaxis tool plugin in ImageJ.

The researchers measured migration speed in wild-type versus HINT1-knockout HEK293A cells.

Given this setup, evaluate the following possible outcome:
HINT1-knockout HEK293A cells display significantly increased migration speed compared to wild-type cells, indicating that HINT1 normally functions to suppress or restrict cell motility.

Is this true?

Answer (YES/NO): NO